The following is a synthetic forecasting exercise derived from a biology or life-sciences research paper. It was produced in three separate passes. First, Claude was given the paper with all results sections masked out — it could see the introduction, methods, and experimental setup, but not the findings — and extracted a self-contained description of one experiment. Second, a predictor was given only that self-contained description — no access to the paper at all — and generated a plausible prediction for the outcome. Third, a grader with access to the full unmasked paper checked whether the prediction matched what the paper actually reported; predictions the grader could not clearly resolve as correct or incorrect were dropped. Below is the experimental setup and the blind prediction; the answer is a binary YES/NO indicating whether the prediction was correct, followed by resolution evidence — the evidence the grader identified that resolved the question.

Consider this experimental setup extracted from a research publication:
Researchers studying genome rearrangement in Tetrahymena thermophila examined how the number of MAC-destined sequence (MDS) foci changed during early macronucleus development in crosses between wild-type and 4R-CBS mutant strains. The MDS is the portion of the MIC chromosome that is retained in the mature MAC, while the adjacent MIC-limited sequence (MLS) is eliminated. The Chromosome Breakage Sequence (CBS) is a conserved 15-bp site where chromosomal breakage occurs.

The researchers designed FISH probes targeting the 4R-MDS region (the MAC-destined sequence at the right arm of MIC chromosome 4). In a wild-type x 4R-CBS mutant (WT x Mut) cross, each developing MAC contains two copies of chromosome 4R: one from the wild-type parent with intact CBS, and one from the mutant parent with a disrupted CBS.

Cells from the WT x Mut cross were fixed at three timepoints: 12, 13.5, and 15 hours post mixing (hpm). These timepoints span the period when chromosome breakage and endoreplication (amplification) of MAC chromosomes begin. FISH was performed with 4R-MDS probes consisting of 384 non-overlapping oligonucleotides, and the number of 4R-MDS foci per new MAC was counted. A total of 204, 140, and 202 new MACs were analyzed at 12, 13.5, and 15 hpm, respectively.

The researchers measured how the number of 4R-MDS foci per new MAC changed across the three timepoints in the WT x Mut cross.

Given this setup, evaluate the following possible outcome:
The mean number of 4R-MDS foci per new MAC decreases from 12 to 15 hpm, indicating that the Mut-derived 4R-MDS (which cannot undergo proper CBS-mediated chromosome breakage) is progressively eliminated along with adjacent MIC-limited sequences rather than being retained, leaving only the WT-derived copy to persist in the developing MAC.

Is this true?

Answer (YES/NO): NO